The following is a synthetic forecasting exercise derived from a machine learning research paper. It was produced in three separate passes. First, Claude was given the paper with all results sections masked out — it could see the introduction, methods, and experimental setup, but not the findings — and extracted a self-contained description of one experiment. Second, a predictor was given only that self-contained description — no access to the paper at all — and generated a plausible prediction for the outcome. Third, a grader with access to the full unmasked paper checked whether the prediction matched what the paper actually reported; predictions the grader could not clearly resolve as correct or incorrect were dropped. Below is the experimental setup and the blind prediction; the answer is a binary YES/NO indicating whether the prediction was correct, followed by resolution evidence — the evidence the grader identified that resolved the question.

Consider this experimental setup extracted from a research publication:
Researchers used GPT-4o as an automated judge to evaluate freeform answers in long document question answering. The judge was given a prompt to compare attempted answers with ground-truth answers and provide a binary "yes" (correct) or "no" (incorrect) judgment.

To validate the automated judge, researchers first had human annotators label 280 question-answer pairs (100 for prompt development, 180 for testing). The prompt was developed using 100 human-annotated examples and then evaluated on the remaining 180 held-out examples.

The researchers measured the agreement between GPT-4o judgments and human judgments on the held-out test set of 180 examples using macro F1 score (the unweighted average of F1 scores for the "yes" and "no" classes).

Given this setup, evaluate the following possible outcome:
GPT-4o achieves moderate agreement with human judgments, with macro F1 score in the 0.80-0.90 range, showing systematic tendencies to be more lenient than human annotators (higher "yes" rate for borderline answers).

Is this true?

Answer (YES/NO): NO